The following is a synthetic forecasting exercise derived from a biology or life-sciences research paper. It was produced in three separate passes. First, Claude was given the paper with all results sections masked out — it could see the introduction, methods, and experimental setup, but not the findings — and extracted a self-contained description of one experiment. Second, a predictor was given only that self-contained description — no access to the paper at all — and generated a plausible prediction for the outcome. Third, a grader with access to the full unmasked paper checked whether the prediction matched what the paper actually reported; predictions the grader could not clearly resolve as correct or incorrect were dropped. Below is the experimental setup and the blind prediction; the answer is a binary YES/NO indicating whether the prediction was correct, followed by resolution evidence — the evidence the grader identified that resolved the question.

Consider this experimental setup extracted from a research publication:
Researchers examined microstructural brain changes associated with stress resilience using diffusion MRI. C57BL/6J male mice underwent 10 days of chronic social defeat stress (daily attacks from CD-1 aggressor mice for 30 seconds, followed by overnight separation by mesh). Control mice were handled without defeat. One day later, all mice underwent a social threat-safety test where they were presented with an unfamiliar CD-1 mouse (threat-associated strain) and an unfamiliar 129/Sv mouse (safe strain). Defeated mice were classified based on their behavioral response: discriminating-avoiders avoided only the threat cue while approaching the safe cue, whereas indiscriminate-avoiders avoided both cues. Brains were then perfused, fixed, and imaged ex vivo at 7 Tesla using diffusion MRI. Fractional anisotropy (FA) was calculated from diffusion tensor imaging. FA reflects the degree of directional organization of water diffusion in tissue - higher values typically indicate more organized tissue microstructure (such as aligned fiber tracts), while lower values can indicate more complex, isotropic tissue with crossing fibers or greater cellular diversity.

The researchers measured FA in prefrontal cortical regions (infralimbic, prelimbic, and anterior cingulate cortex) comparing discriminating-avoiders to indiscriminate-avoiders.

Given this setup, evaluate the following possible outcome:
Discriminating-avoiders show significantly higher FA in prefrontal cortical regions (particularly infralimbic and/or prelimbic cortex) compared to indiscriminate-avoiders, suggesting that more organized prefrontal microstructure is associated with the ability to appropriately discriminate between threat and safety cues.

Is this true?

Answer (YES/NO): NO